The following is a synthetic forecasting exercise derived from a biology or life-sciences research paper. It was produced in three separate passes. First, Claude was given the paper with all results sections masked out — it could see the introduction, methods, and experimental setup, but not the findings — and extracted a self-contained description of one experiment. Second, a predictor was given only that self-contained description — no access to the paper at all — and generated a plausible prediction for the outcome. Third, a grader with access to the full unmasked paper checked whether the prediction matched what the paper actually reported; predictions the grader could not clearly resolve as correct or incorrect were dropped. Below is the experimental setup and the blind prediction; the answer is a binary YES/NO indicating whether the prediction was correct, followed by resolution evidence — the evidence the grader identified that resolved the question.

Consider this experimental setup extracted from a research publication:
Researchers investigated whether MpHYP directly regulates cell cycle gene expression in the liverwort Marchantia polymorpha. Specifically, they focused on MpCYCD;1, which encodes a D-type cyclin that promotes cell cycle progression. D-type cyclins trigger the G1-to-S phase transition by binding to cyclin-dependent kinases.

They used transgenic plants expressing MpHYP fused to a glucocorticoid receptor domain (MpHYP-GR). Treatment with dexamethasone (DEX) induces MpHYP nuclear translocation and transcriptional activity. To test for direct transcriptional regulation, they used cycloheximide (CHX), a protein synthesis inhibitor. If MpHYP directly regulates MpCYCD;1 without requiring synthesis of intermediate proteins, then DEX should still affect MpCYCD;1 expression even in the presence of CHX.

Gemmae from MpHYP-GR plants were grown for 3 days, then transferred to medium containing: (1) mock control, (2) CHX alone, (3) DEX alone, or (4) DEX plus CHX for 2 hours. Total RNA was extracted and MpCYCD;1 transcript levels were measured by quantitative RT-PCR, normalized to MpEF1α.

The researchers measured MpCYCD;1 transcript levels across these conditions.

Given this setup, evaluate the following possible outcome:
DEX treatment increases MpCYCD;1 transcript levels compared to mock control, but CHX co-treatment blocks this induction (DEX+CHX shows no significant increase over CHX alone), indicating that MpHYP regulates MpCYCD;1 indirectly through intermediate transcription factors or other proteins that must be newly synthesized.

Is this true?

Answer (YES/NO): NO